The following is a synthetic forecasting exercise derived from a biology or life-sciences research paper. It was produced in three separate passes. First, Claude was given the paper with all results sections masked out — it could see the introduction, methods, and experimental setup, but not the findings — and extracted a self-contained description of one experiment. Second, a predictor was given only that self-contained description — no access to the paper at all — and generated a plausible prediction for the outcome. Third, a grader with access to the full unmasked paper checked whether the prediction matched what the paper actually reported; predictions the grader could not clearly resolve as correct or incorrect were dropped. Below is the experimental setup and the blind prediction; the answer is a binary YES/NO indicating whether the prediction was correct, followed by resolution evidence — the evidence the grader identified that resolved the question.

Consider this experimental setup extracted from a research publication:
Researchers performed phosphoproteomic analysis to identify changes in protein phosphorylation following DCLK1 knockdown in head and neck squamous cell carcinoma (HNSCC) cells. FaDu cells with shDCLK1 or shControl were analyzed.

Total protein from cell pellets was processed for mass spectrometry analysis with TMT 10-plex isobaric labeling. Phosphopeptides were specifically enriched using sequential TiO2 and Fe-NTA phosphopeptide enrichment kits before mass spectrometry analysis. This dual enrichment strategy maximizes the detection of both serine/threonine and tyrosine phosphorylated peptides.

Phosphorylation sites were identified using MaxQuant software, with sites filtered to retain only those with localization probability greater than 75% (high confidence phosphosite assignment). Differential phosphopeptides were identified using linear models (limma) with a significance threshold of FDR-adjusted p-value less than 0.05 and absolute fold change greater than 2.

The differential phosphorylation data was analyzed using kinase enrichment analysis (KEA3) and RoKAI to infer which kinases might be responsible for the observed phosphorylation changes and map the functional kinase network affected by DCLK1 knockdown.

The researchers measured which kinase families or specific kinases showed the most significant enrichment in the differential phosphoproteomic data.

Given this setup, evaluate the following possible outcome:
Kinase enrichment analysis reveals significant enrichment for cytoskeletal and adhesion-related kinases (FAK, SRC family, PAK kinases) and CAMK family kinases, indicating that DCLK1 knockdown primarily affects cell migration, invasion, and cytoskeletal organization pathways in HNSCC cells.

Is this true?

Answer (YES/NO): YES